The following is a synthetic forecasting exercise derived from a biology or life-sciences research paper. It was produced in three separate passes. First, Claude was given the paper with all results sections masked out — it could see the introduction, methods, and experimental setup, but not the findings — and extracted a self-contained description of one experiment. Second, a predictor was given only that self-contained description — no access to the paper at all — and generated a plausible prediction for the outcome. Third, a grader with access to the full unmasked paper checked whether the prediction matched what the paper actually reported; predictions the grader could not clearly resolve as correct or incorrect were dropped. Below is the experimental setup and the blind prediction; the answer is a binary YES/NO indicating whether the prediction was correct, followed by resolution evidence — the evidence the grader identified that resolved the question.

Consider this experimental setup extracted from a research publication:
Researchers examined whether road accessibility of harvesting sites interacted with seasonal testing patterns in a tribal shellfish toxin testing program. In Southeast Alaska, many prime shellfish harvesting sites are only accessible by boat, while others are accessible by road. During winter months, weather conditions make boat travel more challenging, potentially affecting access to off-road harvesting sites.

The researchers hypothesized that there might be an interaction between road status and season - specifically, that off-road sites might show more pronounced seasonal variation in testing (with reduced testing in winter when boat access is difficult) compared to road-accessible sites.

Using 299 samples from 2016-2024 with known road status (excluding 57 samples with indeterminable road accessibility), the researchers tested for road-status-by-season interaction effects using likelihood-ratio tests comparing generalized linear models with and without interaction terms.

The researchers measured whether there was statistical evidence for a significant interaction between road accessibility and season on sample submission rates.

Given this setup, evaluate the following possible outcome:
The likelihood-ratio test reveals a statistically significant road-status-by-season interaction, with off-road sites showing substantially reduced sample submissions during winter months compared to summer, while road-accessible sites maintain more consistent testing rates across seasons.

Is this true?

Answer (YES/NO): NO